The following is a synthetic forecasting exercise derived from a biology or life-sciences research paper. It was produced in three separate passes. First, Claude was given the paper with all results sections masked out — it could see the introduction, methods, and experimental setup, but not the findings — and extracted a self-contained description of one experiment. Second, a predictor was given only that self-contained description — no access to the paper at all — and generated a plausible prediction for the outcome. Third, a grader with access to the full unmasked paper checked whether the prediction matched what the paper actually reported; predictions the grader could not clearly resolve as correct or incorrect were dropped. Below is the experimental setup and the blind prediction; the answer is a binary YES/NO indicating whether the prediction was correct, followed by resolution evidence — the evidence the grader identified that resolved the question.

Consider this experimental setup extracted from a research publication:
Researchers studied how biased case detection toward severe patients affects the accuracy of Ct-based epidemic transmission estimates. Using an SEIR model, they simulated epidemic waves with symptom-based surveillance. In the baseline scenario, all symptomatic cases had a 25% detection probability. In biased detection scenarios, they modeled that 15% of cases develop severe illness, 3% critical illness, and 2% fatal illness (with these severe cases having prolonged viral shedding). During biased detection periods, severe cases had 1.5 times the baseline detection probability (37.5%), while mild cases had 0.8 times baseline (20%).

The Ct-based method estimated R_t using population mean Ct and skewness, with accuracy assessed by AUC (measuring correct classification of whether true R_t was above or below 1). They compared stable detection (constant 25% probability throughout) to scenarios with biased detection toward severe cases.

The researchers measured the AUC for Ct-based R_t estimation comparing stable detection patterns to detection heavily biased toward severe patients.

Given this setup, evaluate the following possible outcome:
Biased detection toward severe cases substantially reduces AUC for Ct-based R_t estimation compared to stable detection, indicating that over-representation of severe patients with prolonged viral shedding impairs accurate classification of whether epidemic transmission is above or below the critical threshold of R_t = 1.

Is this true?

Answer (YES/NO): YES